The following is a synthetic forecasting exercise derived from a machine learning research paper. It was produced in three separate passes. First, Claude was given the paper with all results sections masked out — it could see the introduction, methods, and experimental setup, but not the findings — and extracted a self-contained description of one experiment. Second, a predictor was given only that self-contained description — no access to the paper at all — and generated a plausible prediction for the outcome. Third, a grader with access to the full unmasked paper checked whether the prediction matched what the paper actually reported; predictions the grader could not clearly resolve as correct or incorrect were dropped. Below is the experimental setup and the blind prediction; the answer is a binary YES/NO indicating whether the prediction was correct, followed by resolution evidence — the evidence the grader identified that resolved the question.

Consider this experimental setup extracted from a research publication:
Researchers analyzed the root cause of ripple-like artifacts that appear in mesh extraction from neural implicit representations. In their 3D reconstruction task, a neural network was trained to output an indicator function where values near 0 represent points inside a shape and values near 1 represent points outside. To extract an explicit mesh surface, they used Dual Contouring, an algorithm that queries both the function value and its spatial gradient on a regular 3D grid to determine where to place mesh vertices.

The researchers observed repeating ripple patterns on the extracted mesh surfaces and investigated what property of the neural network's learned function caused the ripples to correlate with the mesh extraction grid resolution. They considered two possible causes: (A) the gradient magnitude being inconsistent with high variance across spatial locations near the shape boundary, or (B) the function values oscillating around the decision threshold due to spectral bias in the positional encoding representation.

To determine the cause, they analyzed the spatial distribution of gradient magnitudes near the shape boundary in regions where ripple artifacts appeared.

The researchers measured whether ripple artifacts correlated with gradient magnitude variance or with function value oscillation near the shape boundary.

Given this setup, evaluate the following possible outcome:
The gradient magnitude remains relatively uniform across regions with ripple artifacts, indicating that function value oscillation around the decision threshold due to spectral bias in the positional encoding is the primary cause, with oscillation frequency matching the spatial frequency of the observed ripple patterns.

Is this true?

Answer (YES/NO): NO